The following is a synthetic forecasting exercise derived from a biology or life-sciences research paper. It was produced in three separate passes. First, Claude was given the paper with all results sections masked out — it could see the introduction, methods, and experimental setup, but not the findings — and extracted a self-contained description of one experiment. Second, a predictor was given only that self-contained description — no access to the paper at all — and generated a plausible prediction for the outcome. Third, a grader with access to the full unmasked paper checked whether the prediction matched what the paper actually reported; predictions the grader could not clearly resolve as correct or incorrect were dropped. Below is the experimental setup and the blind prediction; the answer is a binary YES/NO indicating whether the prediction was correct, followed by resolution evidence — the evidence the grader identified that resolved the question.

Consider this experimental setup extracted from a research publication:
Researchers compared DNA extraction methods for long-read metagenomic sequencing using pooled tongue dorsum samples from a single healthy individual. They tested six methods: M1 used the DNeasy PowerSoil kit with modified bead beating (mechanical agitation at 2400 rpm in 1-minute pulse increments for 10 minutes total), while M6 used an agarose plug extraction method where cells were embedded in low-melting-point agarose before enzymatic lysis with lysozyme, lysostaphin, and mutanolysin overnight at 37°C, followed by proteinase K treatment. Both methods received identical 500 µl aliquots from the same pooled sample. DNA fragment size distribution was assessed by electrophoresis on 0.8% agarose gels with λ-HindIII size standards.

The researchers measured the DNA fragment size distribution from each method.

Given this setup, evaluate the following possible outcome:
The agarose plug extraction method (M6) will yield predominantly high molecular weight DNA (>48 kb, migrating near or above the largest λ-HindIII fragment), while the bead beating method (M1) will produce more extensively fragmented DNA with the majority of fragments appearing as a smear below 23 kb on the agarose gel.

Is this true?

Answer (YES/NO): NO